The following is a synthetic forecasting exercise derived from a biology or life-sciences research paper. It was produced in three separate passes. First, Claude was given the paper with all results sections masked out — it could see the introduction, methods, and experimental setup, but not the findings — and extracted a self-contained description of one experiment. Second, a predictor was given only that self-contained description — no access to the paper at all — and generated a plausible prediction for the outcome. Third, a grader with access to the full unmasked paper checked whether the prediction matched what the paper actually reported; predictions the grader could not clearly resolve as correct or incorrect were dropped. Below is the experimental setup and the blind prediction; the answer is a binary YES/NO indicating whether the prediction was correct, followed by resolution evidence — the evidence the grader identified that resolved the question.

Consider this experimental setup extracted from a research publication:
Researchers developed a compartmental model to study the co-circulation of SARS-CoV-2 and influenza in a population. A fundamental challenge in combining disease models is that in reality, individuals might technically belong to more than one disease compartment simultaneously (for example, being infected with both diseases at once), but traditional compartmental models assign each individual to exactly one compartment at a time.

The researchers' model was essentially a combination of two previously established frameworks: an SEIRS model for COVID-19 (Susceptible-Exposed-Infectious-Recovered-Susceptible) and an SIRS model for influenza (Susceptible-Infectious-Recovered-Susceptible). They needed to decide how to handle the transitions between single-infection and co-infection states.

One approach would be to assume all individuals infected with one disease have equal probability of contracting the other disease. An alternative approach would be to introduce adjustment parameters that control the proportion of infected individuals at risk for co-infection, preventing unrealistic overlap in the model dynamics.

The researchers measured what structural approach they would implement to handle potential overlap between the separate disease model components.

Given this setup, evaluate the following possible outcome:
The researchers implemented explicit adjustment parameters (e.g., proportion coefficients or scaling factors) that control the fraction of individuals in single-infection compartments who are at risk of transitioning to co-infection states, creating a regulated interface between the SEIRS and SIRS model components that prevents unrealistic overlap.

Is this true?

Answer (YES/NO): YES